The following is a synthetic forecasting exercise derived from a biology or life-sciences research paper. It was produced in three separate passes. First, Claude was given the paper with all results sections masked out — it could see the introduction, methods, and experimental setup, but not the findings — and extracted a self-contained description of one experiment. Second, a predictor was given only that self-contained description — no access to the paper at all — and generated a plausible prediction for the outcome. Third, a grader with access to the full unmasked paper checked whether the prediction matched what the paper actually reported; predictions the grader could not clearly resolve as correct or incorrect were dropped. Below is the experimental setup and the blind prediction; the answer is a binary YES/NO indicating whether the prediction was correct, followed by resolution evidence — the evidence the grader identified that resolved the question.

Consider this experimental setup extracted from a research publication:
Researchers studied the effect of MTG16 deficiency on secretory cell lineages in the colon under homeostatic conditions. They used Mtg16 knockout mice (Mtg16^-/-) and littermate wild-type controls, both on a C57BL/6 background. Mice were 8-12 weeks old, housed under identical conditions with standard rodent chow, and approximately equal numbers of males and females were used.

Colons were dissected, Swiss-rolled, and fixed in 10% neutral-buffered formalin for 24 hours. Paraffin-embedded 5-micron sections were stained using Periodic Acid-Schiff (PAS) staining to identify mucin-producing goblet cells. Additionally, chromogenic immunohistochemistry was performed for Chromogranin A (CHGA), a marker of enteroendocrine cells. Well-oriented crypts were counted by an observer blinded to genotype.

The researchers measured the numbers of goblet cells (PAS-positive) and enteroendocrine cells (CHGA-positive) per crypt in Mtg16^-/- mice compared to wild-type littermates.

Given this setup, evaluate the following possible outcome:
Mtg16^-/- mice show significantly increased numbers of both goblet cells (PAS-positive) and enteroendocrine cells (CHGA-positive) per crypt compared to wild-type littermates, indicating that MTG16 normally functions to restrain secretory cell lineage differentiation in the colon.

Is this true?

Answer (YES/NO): NO